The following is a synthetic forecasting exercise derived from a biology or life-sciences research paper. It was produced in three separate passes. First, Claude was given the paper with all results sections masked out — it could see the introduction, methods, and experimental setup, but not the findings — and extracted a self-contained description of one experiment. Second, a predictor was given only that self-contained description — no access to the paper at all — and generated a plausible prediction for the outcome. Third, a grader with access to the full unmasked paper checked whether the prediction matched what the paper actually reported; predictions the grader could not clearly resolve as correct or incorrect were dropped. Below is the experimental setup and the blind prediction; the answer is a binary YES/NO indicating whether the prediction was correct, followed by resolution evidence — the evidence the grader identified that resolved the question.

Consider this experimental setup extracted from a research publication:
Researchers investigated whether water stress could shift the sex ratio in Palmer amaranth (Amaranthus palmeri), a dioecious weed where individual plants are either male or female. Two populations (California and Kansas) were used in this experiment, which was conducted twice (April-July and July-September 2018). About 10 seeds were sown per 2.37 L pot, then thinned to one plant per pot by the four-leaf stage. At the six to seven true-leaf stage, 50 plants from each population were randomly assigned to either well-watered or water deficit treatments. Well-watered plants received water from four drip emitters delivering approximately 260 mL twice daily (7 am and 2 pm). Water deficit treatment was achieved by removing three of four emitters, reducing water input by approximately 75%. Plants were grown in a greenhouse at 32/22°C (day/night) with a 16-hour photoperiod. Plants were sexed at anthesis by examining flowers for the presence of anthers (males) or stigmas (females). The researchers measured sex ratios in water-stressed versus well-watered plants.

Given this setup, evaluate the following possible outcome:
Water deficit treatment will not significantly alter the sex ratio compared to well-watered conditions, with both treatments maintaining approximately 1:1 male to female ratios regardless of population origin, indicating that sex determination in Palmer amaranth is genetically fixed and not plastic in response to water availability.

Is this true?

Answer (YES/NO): NO